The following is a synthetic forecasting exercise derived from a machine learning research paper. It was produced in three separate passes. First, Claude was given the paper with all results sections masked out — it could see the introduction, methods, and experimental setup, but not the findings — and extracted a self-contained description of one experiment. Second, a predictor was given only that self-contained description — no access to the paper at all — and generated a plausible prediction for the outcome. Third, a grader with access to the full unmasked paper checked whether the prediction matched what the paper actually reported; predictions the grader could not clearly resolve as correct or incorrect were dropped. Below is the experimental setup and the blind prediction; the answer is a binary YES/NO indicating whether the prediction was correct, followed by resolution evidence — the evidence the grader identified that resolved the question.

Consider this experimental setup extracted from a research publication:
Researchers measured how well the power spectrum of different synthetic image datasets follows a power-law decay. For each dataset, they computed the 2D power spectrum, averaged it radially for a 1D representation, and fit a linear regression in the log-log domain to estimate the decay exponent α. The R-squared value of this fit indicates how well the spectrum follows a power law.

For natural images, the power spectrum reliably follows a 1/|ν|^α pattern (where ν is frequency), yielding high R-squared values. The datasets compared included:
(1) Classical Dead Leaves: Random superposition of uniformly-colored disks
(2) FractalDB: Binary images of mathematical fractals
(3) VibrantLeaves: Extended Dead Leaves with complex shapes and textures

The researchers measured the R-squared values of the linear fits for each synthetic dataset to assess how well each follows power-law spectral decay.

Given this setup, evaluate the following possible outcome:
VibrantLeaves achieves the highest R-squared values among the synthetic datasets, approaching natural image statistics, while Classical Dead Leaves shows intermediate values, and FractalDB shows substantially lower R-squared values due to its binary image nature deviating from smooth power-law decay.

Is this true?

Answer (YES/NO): NO